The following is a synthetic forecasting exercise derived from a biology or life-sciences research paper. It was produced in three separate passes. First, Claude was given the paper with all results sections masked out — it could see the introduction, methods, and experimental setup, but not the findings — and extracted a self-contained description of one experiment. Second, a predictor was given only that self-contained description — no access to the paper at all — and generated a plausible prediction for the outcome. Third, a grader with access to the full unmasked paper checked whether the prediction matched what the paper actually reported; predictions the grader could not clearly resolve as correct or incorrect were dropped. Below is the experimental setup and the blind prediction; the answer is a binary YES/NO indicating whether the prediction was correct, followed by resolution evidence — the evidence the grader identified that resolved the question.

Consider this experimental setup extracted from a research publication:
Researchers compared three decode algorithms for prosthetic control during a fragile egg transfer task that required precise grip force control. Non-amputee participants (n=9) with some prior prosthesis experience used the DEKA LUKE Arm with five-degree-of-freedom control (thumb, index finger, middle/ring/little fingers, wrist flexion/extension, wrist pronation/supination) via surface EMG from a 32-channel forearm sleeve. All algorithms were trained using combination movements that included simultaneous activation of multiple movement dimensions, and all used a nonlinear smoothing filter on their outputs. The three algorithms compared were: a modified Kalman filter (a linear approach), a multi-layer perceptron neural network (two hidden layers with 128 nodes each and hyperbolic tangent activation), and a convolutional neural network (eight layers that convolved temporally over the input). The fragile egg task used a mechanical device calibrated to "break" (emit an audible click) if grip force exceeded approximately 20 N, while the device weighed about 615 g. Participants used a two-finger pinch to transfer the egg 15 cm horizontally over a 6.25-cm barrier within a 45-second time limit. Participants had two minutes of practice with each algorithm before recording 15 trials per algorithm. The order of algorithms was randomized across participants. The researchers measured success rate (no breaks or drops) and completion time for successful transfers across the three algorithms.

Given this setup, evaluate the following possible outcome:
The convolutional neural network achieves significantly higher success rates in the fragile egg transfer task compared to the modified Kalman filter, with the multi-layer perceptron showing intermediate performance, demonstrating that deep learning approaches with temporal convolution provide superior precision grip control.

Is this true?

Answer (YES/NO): NO